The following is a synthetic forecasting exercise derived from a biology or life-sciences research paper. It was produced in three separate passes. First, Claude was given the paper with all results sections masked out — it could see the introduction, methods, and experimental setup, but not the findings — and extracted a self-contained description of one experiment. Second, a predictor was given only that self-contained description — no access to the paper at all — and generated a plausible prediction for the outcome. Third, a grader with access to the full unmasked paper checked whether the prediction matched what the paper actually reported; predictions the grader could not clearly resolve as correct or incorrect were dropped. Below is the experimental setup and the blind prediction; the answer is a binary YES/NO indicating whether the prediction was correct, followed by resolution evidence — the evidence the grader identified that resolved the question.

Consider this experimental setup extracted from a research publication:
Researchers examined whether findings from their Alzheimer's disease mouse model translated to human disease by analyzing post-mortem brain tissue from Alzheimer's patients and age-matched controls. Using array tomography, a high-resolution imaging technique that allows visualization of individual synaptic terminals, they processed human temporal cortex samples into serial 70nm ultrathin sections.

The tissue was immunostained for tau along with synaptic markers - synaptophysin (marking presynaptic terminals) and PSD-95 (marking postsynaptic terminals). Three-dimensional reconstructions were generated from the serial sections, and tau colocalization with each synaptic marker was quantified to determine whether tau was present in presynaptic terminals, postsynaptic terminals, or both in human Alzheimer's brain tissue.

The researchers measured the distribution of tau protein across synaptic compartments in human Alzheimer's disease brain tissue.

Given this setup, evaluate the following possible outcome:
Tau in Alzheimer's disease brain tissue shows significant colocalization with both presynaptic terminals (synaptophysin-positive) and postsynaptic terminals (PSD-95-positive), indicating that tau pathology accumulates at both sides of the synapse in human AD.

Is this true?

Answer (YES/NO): YES